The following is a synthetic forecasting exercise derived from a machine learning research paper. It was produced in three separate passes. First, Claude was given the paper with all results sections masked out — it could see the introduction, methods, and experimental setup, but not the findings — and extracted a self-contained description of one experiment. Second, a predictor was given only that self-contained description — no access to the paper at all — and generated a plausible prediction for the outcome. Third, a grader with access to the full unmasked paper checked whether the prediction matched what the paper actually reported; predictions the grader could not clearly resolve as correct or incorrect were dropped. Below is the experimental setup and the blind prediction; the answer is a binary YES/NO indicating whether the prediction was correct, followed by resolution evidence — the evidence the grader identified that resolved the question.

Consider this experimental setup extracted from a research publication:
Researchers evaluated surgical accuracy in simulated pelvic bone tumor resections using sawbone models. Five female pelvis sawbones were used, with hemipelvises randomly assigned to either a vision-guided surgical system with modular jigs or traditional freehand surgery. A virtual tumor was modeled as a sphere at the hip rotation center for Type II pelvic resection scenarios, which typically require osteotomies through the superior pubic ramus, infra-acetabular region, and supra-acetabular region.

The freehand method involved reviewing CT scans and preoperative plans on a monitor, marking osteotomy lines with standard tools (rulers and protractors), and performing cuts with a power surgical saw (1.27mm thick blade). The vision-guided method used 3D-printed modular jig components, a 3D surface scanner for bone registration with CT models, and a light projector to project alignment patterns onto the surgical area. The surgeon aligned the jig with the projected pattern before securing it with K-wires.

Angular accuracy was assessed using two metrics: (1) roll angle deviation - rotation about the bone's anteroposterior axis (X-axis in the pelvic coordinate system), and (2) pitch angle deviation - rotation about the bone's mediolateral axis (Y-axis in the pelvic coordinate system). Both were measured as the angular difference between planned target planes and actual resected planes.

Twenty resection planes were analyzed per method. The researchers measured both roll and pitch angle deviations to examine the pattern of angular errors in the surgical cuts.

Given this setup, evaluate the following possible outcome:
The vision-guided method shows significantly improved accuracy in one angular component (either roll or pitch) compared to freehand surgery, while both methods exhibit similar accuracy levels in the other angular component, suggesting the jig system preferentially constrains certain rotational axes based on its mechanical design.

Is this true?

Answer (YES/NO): NO